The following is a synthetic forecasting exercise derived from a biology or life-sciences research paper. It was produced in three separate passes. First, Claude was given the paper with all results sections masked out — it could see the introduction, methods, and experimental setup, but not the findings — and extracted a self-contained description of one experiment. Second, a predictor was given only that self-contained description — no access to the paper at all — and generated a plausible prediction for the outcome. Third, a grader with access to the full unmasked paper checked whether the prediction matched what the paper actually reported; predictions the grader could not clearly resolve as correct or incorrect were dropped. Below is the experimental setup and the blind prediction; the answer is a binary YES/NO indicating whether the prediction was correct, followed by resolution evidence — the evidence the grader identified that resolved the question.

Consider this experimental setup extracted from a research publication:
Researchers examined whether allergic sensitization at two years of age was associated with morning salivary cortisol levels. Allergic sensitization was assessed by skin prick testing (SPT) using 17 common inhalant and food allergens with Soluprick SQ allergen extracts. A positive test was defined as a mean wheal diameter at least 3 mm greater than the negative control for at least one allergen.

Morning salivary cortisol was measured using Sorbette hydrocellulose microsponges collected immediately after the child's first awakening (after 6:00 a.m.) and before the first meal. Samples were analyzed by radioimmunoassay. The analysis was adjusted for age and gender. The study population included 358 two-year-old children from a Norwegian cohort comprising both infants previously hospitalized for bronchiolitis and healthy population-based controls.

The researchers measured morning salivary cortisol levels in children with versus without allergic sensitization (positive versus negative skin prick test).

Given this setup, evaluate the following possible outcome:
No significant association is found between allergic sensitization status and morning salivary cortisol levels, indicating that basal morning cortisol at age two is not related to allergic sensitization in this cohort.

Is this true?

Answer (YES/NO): YES